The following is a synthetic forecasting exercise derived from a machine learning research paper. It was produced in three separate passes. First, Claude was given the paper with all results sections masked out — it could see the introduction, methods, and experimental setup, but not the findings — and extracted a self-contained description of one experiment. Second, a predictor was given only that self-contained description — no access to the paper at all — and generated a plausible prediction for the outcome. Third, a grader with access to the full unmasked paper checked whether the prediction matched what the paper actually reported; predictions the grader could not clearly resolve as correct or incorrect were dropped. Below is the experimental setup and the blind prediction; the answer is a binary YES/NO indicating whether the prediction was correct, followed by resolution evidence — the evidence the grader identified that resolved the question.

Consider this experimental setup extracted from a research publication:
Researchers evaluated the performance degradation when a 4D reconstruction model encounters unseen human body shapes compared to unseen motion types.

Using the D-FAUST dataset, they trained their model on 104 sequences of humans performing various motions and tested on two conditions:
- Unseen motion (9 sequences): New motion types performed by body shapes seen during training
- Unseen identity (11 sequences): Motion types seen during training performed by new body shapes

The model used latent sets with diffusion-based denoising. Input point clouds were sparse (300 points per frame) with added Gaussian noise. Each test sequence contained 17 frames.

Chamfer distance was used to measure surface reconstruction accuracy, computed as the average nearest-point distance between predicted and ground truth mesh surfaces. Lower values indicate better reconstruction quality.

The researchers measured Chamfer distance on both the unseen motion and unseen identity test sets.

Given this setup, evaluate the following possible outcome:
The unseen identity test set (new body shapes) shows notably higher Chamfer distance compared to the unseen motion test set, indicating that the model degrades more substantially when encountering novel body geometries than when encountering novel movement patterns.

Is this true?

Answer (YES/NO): YES